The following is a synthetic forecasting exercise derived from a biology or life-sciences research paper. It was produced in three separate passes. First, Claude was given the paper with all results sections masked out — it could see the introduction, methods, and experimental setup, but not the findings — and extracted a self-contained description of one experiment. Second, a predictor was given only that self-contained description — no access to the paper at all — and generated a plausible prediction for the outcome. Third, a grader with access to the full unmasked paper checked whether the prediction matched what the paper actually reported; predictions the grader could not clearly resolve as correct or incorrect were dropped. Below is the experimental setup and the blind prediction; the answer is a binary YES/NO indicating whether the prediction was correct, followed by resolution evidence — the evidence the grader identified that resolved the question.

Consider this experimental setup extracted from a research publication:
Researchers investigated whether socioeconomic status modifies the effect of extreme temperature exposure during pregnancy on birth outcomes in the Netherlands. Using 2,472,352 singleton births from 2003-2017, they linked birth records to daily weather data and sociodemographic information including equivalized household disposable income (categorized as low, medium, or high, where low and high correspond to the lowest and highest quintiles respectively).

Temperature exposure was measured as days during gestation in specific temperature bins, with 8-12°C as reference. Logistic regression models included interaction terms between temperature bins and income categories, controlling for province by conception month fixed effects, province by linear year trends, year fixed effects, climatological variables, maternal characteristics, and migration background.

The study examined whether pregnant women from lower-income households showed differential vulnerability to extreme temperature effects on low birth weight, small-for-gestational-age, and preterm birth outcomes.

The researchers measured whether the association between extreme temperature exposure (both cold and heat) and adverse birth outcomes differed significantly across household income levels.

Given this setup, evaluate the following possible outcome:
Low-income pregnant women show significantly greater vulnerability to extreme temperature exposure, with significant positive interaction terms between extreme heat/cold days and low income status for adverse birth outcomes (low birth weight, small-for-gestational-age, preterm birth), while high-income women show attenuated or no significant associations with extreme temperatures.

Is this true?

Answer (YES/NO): NO